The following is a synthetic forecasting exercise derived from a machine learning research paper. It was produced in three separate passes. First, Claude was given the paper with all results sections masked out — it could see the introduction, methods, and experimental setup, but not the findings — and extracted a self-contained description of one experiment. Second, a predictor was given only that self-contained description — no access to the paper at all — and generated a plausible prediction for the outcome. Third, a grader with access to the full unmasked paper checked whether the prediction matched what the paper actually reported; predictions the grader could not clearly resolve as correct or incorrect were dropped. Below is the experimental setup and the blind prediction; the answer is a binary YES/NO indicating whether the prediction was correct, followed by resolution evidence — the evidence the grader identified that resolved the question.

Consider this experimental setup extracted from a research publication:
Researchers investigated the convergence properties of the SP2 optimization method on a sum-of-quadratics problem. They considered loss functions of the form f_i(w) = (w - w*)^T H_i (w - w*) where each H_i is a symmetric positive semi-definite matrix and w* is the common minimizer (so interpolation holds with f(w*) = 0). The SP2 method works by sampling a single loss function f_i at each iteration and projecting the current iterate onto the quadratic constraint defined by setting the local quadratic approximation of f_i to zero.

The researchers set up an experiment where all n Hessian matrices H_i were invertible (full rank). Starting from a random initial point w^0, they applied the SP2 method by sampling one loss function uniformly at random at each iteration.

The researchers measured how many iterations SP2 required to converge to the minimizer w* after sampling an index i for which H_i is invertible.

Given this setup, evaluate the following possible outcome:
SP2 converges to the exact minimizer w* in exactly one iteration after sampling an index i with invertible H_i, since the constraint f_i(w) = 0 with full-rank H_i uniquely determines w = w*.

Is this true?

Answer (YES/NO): YES